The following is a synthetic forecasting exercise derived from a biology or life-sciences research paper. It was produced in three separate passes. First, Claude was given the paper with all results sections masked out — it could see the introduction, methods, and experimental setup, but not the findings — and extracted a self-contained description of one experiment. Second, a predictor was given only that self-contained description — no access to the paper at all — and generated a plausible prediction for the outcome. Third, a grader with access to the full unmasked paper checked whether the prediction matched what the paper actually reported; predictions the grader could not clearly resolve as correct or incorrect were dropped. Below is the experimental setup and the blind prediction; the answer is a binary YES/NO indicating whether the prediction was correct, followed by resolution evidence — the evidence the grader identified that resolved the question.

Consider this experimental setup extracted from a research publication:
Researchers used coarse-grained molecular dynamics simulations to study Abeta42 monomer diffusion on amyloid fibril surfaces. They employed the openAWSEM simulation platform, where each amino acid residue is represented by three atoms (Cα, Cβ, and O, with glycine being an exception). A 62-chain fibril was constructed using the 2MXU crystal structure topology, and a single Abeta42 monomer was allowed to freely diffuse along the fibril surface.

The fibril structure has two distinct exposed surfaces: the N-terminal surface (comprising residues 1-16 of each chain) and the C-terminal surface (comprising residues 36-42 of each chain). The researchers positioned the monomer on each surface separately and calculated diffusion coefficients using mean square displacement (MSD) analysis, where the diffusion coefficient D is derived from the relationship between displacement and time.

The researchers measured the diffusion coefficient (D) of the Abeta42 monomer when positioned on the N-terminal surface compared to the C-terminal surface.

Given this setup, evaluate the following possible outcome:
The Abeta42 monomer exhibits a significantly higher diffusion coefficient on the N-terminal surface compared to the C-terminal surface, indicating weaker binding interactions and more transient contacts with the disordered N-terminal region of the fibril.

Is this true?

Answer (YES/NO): NO